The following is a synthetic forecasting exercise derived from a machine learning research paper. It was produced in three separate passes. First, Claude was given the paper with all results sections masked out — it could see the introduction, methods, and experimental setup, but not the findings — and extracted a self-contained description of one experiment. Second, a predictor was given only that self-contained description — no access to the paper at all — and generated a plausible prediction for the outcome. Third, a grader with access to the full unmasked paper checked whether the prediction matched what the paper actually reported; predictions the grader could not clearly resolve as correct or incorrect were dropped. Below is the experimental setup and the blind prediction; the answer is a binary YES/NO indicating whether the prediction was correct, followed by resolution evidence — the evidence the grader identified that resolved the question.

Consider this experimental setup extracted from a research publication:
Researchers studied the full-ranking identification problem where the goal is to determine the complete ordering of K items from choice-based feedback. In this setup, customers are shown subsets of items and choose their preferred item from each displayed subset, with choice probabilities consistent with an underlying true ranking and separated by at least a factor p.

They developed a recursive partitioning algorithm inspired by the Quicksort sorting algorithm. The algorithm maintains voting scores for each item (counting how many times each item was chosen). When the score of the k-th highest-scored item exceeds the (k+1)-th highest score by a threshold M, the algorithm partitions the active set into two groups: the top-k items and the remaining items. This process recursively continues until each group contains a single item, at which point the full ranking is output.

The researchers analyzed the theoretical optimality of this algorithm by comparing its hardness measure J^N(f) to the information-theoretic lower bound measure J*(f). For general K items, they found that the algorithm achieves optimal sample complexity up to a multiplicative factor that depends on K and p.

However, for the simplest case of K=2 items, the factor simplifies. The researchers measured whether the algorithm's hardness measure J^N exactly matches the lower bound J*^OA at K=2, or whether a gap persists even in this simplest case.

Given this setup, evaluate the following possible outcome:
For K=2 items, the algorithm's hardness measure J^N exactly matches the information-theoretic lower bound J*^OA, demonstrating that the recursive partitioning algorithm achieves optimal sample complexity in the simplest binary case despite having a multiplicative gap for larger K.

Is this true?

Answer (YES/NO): YES